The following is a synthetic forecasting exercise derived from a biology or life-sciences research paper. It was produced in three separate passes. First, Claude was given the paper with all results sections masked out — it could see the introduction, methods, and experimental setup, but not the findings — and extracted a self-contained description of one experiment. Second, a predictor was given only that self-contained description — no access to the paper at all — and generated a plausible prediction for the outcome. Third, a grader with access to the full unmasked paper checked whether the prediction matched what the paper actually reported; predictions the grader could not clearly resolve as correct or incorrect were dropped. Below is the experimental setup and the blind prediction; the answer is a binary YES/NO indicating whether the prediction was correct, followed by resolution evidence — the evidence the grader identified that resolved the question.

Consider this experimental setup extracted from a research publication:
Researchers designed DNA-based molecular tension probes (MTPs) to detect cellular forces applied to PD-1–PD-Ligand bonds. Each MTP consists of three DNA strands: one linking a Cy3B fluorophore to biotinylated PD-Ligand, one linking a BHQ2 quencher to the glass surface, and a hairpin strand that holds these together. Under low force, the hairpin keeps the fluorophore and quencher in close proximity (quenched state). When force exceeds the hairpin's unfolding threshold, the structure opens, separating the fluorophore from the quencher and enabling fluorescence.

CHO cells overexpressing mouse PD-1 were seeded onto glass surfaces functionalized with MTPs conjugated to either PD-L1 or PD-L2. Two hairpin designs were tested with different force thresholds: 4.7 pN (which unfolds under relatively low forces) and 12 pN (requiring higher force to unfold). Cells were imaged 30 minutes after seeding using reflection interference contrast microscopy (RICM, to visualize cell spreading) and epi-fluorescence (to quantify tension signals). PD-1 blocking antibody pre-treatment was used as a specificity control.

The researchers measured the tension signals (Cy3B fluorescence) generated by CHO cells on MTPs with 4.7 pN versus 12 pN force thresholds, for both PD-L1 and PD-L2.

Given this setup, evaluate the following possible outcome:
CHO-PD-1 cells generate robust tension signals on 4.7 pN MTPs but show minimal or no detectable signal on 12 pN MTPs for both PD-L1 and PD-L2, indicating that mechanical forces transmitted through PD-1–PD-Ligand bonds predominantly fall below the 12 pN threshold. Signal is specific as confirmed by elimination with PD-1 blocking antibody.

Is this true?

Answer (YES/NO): NO